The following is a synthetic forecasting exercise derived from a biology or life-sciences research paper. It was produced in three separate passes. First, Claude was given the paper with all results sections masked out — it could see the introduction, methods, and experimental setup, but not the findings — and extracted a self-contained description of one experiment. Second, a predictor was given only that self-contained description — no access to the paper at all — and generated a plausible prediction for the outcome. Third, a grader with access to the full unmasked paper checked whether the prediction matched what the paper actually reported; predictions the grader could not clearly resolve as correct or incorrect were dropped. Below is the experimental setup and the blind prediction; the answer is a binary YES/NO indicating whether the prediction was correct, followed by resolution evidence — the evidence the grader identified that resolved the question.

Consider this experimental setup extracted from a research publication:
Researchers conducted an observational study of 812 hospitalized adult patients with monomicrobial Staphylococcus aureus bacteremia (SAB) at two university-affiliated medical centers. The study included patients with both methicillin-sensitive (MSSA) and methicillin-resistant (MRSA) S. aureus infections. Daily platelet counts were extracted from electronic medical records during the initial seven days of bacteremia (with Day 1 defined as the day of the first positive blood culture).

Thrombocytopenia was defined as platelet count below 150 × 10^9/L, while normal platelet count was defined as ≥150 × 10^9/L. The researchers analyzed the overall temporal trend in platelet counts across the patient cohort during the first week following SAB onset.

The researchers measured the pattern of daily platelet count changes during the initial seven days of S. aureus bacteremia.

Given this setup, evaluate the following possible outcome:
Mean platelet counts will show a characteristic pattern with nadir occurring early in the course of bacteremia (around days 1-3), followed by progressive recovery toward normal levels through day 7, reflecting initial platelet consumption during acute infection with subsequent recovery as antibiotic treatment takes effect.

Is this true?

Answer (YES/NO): YES